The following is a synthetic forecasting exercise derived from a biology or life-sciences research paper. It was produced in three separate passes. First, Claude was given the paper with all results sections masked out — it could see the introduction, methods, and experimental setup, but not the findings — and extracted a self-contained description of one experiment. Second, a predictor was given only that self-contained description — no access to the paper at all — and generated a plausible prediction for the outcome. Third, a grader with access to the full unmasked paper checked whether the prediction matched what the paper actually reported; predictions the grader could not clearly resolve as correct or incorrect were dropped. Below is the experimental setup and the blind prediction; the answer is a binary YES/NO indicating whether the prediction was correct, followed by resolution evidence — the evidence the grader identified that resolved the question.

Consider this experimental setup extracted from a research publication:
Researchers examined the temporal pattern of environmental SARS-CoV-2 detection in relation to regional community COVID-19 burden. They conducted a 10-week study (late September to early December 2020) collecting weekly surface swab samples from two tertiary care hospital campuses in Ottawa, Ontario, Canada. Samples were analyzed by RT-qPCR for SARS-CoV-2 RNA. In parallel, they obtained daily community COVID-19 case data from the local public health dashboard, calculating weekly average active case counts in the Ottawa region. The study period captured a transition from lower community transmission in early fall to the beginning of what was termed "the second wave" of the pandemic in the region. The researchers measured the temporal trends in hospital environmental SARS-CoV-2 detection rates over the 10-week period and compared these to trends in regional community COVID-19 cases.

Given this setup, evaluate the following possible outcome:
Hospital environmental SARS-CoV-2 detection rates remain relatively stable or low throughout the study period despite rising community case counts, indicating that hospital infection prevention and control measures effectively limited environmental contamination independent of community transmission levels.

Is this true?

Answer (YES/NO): NO